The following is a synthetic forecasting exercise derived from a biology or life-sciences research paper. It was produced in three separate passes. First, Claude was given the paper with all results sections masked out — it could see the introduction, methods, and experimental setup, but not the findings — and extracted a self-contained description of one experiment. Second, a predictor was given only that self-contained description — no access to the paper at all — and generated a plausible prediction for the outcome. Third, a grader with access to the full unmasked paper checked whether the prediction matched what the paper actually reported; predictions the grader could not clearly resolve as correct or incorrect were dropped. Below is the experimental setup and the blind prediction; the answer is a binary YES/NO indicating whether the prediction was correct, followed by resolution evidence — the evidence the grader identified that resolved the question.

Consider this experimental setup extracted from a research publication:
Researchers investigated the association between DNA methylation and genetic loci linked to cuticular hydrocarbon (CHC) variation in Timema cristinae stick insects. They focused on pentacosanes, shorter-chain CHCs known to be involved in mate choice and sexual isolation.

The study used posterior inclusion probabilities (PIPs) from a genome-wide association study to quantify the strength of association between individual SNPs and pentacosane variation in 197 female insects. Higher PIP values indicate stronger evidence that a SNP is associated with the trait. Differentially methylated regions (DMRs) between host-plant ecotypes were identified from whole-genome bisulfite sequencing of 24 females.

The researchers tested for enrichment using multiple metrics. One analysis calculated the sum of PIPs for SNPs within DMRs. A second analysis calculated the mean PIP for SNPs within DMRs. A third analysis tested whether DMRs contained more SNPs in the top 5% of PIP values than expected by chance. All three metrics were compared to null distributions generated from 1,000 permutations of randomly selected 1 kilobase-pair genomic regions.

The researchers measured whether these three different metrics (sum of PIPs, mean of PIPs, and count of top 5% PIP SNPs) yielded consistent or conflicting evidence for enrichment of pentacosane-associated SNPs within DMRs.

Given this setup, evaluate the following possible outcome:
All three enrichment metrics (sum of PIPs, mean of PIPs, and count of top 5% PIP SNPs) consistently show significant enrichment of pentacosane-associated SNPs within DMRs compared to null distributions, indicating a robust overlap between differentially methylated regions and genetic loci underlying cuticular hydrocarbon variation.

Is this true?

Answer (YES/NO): NO